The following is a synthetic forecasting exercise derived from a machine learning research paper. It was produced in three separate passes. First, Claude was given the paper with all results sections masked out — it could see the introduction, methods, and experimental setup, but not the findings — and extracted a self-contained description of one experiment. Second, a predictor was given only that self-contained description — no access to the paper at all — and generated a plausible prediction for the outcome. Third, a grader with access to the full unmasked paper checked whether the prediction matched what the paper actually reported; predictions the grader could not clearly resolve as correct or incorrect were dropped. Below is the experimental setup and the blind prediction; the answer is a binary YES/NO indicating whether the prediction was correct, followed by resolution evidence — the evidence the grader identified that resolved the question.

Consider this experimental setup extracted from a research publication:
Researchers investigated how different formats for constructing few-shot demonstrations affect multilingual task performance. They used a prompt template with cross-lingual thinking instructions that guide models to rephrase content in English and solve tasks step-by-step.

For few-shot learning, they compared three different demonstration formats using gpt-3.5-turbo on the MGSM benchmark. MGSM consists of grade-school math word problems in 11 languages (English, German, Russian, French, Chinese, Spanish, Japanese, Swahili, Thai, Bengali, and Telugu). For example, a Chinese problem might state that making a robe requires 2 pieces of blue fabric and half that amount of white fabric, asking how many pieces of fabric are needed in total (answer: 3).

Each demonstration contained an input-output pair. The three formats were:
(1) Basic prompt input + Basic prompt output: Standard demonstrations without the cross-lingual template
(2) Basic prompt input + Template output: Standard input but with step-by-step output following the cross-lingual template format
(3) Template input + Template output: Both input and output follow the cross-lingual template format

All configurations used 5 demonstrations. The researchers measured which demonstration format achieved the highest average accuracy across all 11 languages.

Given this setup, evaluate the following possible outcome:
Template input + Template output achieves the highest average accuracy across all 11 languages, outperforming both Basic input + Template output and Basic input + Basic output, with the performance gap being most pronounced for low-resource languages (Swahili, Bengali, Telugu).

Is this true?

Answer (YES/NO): NO